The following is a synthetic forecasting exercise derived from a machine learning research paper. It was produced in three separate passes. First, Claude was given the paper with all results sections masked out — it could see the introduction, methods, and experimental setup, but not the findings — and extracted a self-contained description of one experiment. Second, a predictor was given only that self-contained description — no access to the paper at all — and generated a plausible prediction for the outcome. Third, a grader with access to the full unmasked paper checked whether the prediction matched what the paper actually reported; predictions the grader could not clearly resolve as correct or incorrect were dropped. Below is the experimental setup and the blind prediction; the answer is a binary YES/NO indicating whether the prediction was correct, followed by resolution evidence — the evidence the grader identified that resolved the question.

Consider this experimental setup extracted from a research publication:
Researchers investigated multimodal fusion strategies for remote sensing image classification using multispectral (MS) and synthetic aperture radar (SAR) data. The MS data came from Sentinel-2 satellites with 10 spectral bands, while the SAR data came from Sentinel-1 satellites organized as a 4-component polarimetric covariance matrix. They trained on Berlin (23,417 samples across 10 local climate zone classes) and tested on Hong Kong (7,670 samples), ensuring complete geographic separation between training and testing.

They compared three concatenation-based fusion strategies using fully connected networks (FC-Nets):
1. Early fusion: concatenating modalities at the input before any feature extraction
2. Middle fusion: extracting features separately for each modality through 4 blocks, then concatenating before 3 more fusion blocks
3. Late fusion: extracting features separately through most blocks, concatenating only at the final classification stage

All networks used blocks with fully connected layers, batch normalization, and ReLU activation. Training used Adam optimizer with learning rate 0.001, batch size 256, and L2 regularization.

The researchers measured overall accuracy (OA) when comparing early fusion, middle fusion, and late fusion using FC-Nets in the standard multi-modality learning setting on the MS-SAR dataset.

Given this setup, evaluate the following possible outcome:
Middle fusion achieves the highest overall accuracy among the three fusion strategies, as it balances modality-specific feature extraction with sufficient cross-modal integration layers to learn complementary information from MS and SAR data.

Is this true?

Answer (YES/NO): NO